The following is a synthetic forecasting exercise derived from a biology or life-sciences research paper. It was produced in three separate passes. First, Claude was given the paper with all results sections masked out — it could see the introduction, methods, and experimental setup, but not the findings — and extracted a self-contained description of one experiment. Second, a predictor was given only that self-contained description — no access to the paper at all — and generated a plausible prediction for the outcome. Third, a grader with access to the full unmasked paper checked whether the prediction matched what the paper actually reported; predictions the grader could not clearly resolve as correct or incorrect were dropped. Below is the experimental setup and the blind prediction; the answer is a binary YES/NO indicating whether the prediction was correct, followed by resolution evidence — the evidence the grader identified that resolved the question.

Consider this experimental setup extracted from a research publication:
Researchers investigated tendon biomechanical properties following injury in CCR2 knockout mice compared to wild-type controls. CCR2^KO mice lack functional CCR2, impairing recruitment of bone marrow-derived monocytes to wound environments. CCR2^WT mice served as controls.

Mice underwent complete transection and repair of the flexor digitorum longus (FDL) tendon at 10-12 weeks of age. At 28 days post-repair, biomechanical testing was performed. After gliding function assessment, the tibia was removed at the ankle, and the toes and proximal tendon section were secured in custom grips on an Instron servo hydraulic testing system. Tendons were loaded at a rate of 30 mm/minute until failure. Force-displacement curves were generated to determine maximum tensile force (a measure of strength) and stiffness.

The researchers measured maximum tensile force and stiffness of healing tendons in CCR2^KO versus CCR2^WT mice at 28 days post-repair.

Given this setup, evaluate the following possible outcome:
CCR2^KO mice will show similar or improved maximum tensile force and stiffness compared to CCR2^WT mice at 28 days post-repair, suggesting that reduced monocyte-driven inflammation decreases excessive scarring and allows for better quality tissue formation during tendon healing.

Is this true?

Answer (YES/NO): NO